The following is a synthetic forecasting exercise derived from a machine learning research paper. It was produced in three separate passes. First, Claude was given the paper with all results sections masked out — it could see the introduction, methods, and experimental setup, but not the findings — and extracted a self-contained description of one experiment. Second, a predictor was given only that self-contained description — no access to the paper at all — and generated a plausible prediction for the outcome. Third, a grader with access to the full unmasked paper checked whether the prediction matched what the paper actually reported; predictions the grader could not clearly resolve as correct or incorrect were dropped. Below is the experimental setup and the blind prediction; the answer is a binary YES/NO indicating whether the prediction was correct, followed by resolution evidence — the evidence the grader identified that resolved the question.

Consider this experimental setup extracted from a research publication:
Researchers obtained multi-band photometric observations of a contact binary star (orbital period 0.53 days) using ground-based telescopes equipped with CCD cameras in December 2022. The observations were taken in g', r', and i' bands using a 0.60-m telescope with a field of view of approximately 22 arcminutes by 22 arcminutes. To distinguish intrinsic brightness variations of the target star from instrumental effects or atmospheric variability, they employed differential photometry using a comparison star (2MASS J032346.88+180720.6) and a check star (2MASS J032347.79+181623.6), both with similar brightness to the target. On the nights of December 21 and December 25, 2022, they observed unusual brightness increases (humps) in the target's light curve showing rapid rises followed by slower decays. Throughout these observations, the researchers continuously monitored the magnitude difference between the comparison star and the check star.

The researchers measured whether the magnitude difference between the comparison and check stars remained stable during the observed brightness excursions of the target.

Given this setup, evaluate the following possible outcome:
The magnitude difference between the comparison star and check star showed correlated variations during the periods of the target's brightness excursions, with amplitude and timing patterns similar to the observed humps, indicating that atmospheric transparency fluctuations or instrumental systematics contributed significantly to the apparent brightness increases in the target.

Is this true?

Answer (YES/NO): NO